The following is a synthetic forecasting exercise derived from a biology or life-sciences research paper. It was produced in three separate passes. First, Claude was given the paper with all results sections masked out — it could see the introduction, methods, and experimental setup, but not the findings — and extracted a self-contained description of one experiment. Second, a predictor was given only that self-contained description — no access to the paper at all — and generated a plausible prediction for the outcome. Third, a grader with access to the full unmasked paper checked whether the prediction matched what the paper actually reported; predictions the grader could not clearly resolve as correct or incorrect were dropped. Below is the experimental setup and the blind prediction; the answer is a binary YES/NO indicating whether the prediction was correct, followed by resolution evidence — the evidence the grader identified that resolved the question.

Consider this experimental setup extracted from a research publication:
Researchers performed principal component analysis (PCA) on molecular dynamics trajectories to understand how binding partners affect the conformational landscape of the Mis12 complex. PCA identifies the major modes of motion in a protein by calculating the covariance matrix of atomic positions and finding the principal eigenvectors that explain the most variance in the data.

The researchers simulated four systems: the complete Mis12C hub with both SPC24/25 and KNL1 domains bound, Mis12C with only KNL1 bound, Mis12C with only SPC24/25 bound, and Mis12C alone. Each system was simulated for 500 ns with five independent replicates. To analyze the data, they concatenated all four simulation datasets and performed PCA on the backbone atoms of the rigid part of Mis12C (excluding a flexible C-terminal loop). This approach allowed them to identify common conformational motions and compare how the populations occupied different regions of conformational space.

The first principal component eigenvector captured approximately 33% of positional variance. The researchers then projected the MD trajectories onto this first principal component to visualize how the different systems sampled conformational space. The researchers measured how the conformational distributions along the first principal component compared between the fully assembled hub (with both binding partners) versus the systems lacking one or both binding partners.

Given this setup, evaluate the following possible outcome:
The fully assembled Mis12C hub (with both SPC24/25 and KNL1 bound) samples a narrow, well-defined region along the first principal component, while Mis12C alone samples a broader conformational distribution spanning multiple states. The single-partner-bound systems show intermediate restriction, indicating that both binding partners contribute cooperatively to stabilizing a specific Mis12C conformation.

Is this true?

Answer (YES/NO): NO